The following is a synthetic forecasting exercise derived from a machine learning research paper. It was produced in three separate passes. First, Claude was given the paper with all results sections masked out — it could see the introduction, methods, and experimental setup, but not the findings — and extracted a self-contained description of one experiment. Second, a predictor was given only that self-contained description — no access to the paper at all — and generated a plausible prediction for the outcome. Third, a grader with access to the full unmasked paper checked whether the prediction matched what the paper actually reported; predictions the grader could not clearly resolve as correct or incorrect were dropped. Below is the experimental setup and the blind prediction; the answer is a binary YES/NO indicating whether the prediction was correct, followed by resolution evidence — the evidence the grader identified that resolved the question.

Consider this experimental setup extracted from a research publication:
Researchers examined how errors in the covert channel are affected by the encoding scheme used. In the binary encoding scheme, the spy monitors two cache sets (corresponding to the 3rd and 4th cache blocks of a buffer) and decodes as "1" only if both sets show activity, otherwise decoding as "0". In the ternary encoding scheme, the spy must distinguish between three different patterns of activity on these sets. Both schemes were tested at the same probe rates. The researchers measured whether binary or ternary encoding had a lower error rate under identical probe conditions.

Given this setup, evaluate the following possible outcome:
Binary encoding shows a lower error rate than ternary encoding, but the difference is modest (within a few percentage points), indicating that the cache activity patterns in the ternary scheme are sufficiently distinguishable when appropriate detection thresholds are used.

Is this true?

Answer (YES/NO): YES